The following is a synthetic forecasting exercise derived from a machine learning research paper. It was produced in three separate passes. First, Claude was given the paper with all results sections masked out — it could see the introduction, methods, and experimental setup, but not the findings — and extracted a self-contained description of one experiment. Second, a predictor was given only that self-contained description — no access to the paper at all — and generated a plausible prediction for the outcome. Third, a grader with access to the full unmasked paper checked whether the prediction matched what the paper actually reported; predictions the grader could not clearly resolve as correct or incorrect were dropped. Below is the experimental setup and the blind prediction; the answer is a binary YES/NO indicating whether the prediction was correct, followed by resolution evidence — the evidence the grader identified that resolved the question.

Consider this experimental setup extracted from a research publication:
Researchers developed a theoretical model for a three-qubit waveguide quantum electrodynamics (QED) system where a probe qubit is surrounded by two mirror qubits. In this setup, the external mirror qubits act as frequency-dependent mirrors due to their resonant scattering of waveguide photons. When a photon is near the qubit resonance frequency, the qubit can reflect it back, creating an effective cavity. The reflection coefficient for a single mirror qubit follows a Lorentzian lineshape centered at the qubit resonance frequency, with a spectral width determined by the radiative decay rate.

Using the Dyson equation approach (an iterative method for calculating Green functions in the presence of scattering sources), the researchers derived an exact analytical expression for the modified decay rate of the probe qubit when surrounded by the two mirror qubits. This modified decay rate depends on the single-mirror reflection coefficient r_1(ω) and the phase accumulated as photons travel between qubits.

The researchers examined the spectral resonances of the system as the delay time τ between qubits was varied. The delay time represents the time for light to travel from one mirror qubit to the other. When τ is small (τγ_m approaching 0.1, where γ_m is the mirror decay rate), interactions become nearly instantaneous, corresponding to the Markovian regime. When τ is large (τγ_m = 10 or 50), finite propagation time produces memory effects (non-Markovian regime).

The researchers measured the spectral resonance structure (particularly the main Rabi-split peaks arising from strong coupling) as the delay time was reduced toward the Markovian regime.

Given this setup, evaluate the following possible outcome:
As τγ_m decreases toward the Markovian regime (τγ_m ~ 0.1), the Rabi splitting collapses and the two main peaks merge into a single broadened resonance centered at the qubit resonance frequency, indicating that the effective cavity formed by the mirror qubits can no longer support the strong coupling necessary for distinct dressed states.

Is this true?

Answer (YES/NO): NO